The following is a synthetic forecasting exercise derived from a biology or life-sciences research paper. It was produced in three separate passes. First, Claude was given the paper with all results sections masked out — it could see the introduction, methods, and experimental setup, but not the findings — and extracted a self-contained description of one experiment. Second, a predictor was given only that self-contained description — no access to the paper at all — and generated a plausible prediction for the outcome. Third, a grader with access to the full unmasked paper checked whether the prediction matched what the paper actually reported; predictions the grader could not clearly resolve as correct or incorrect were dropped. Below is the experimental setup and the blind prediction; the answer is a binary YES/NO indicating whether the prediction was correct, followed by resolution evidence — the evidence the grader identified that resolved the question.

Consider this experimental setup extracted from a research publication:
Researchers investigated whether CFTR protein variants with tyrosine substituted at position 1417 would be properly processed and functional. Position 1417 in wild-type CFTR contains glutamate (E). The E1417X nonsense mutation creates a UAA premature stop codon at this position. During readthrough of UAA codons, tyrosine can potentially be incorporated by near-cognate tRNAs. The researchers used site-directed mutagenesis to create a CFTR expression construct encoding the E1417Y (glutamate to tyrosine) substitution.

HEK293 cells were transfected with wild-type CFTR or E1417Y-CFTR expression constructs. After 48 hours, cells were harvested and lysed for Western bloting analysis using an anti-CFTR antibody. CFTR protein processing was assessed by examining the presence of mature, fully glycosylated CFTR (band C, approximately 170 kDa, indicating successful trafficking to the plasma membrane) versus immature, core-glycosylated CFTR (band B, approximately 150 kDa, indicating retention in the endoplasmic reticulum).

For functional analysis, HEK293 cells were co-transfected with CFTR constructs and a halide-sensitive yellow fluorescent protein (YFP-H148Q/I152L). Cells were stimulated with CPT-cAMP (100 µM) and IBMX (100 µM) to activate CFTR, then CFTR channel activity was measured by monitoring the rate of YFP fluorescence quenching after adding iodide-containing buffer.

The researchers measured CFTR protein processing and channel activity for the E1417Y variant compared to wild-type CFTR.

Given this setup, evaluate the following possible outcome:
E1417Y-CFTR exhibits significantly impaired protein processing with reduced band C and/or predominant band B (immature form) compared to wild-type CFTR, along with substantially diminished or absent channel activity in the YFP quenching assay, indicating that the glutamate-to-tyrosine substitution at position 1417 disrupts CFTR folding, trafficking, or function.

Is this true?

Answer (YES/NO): NO